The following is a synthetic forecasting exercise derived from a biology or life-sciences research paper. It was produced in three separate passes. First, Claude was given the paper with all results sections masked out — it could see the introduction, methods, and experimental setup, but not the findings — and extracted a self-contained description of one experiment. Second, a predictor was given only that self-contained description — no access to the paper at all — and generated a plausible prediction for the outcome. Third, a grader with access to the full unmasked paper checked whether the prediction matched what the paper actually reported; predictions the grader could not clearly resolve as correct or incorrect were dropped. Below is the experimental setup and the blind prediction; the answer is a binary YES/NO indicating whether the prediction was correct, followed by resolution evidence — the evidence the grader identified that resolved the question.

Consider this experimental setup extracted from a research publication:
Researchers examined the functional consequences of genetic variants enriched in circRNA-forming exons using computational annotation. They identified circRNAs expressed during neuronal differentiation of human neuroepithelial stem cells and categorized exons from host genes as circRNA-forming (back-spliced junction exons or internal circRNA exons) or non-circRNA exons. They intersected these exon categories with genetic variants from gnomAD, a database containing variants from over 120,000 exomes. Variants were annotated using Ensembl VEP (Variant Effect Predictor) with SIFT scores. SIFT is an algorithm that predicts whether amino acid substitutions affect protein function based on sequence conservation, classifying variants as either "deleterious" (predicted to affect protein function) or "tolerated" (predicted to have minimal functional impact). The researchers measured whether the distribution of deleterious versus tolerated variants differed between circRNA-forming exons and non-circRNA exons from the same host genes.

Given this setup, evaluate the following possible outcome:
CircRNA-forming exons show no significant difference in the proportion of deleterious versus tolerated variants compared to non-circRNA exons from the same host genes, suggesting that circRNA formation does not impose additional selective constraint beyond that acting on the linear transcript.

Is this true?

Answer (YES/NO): YES